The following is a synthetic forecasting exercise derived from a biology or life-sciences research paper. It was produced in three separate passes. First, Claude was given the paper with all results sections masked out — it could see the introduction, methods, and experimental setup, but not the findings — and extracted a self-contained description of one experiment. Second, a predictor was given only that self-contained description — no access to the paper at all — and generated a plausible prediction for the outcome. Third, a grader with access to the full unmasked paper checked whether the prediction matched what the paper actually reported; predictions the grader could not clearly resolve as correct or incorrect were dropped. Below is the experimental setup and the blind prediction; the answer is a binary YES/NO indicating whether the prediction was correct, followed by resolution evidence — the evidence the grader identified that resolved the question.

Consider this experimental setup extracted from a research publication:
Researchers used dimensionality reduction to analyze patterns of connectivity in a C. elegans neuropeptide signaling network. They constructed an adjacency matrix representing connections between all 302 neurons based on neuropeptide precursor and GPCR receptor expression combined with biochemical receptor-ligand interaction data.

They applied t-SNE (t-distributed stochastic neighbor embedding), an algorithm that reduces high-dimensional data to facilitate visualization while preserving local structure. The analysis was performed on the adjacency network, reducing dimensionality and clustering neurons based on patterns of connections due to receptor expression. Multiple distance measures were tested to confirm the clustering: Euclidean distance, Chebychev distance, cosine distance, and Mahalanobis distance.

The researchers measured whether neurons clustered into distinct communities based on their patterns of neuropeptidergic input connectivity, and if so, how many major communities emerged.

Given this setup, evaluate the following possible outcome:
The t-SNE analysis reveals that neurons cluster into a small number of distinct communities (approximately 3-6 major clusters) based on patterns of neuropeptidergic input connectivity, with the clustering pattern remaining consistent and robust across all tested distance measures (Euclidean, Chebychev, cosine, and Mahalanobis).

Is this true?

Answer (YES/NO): YES